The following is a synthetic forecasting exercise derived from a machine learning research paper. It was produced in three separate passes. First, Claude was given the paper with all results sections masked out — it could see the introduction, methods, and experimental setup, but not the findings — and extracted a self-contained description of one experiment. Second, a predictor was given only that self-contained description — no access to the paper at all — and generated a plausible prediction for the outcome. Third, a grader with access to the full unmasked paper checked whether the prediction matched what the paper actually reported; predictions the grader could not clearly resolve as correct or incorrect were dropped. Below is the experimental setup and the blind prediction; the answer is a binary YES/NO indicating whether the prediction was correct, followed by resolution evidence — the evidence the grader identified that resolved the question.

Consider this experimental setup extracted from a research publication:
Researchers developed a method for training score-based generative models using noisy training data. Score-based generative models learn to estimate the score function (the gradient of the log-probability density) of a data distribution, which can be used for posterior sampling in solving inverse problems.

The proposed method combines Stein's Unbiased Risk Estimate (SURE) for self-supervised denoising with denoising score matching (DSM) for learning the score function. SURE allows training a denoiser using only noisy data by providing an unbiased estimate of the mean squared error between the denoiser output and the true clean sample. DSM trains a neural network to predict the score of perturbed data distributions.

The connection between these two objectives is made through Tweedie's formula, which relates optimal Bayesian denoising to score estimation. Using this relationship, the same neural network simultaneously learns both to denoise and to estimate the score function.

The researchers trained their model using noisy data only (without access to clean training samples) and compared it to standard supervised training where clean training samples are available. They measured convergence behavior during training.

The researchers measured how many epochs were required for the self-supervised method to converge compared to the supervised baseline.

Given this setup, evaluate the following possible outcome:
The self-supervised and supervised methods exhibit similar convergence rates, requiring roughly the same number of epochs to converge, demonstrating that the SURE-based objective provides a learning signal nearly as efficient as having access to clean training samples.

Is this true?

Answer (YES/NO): YES